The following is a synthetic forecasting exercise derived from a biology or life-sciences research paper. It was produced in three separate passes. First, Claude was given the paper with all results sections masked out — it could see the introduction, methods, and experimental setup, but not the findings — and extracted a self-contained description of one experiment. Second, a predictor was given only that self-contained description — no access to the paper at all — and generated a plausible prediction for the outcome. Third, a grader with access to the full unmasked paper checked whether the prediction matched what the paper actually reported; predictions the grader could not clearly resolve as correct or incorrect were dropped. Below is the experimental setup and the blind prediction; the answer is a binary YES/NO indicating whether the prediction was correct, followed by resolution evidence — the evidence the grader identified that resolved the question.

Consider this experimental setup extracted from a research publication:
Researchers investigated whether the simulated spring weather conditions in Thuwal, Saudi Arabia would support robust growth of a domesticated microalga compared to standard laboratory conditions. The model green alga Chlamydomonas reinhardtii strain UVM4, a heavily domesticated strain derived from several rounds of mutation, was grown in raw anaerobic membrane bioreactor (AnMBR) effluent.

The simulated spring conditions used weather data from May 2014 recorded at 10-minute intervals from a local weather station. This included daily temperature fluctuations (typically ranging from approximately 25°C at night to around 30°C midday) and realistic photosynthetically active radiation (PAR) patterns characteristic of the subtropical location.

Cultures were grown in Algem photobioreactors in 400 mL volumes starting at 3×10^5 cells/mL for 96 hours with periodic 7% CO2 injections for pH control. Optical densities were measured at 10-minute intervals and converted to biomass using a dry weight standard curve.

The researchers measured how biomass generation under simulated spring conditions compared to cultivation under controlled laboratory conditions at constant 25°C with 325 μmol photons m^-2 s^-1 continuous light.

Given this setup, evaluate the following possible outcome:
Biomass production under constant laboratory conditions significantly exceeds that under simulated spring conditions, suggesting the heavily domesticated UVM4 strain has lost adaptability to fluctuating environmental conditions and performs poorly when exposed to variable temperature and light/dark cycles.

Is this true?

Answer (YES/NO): NO